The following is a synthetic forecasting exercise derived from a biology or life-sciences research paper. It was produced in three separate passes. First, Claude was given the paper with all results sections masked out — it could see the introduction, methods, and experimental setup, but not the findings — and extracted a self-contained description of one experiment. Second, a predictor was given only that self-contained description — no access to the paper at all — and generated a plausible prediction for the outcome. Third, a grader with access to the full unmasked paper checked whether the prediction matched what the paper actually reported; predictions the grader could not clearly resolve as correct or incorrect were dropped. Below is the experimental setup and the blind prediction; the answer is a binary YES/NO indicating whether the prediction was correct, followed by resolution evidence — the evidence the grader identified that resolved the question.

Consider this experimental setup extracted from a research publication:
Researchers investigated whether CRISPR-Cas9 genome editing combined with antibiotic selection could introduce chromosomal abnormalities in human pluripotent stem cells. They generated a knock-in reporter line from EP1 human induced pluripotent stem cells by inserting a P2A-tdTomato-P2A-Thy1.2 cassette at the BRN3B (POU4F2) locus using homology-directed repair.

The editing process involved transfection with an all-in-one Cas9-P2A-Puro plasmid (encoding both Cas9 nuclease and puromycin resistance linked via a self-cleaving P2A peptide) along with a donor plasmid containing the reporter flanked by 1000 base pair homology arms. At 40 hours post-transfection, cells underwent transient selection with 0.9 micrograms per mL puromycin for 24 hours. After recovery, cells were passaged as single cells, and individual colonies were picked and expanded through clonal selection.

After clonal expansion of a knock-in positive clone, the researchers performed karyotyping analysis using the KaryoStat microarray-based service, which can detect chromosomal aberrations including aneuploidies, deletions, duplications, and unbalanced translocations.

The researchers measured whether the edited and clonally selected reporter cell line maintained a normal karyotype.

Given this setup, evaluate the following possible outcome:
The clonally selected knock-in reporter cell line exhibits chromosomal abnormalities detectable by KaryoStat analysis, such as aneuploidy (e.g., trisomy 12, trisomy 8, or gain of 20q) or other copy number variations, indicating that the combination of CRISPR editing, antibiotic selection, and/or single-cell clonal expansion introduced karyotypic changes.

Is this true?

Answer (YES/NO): NO